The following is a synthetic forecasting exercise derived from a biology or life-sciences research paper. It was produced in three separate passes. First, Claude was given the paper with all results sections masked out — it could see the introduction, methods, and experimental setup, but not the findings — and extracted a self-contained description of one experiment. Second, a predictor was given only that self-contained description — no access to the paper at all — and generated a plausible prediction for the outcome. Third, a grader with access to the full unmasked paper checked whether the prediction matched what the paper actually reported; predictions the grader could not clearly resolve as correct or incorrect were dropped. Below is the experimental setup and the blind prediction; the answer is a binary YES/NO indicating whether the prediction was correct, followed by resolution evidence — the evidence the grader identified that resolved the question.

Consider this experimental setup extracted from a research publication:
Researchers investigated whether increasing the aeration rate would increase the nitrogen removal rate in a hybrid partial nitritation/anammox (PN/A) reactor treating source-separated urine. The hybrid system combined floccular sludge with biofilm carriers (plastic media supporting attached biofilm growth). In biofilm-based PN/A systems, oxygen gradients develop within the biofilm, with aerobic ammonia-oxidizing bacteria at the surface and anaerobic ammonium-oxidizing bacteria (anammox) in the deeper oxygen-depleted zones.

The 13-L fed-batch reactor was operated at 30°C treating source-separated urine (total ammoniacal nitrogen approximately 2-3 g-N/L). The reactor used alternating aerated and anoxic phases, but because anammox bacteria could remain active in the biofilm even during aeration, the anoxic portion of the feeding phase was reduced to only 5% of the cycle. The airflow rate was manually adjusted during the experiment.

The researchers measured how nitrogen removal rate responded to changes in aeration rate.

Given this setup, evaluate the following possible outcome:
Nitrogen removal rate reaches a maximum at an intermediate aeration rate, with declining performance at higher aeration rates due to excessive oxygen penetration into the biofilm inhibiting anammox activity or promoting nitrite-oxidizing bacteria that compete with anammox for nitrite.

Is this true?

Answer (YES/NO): NO